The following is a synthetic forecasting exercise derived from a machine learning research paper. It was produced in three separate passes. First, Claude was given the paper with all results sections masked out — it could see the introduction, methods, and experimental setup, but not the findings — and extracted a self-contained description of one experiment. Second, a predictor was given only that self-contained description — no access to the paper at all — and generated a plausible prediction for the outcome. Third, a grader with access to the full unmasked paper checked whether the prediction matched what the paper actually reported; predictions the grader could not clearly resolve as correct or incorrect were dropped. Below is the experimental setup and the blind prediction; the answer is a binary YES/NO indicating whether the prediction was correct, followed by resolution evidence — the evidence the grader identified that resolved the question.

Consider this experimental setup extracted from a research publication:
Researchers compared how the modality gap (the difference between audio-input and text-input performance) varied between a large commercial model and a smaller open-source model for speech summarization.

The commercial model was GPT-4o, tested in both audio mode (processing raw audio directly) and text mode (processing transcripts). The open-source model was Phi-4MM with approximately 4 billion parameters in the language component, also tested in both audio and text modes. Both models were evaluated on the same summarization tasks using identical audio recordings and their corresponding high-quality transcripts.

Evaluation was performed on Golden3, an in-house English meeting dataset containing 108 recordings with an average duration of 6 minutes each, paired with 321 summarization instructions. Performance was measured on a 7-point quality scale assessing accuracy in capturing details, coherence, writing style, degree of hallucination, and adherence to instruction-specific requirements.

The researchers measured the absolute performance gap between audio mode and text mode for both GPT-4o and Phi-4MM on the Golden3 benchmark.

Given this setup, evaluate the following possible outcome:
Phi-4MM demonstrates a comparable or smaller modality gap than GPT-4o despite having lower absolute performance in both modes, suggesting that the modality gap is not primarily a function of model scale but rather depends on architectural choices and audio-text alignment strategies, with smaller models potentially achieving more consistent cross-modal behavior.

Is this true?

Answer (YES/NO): NO